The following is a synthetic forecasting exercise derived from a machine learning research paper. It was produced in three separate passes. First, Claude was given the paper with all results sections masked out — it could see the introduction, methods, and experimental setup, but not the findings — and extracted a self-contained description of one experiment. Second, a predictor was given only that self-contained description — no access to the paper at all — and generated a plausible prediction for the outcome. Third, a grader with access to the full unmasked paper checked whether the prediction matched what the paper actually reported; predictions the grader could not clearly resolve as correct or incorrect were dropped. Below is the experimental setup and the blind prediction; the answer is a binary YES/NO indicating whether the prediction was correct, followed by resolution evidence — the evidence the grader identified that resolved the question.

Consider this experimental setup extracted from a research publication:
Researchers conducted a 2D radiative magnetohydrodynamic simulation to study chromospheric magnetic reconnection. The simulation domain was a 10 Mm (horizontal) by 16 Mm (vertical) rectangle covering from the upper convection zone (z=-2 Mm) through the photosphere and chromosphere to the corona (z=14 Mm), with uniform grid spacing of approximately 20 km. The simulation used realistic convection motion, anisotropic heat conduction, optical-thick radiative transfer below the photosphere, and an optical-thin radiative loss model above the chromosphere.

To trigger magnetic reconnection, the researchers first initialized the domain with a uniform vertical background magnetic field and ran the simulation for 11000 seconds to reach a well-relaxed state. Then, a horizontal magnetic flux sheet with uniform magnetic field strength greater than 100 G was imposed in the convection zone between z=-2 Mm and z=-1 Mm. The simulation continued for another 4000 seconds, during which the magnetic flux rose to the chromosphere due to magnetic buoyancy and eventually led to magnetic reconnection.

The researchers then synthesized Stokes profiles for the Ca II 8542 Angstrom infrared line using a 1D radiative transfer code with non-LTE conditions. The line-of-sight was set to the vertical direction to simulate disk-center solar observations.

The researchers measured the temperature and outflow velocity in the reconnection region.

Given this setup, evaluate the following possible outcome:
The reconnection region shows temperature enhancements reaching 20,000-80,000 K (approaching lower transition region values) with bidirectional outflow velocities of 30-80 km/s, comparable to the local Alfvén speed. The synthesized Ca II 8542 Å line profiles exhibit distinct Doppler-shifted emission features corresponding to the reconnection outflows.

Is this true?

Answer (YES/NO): NO